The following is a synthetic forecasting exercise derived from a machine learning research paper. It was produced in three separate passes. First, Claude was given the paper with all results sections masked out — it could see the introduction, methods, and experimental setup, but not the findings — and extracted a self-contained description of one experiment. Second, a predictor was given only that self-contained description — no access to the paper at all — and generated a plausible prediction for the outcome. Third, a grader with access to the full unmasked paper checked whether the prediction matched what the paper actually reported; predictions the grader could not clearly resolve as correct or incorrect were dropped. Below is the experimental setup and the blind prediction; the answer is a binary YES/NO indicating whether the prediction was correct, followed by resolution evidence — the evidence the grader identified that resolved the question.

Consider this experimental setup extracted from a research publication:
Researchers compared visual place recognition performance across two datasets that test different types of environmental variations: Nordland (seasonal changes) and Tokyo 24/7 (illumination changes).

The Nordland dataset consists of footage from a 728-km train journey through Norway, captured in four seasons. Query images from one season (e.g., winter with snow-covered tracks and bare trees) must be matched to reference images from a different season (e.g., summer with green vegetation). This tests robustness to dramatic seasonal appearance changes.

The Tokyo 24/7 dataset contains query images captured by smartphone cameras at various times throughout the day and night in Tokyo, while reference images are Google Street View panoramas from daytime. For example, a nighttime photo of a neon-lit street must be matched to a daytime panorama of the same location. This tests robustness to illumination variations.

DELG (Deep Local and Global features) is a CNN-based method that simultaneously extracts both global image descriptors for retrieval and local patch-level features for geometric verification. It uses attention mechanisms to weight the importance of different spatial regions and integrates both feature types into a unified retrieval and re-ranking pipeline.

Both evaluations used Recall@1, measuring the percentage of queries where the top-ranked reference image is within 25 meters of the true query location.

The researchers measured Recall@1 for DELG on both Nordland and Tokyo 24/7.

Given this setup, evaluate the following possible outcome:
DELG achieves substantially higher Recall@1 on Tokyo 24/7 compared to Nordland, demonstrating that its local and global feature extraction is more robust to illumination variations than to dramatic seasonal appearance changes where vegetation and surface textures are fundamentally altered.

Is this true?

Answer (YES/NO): YES